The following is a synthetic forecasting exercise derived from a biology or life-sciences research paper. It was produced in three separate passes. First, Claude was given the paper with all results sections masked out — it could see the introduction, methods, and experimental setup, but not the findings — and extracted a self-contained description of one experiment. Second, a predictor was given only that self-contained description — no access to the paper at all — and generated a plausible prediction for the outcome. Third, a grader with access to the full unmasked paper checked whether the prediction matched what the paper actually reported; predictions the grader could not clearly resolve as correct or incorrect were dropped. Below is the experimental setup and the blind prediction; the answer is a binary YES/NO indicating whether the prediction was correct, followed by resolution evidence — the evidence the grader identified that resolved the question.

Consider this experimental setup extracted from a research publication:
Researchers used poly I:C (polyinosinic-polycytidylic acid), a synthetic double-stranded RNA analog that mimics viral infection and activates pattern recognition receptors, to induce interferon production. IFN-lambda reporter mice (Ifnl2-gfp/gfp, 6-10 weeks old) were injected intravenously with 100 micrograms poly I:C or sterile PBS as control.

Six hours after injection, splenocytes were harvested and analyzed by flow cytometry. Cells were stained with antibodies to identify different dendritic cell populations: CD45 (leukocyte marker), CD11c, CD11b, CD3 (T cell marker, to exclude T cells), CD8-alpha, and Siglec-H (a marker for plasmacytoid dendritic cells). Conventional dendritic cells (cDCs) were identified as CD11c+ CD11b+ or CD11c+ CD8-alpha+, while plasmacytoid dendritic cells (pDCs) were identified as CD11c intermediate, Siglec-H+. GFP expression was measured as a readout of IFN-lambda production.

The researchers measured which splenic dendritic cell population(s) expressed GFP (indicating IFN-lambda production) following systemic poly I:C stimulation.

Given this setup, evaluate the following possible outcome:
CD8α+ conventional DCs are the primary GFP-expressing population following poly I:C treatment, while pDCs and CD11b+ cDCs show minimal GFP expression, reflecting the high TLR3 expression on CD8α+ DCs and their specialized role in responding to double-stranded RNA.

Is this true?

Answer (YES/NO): YES